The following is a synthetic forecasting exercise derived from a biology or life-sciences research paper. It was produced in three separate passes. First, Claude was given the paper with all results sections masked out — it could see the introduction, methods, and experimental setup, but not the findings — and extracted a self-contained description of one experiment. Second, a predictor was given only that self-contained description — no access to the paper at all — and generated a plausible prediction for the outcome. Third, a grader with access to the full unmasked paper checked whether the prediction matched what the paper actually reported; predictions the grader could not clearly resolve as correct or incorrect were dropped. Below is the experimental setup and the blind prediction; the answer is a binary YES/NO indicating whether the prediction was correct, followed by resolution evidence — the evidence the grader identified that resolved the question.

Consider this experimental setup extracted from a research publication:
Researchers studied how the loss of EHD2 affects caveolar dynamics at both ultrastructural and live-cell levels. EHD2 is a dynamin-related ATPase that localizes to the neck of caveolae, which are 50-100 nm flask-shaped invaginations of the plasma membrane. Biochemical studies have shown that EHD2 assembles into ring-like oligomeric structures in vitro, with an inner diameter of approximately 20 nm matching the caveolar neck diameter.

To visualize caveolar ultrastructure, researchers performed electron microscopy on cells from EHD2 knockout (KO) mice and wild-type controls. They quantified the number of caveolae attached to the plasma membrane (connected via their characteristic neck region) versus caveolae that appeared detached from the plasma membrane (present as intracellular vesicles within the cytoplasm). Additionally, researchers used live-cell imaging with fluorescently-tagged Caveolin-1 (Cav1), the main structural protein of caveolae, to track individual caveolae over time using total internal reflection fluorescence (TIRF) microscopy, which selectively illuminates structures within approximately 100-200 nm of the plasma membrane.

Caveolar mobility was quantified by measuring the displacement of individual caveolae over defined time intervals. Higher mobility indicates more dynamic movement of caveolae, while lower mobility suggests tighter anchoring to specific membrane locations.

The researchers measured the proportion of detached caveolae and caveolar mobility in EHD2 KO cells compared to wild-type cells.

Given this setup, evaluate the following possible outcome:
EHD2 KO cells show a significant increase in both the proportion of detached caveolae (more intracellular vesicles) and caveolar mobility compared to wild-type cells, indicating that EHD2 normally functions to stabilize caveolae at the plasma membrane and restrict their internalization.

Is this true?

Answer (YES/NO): YES